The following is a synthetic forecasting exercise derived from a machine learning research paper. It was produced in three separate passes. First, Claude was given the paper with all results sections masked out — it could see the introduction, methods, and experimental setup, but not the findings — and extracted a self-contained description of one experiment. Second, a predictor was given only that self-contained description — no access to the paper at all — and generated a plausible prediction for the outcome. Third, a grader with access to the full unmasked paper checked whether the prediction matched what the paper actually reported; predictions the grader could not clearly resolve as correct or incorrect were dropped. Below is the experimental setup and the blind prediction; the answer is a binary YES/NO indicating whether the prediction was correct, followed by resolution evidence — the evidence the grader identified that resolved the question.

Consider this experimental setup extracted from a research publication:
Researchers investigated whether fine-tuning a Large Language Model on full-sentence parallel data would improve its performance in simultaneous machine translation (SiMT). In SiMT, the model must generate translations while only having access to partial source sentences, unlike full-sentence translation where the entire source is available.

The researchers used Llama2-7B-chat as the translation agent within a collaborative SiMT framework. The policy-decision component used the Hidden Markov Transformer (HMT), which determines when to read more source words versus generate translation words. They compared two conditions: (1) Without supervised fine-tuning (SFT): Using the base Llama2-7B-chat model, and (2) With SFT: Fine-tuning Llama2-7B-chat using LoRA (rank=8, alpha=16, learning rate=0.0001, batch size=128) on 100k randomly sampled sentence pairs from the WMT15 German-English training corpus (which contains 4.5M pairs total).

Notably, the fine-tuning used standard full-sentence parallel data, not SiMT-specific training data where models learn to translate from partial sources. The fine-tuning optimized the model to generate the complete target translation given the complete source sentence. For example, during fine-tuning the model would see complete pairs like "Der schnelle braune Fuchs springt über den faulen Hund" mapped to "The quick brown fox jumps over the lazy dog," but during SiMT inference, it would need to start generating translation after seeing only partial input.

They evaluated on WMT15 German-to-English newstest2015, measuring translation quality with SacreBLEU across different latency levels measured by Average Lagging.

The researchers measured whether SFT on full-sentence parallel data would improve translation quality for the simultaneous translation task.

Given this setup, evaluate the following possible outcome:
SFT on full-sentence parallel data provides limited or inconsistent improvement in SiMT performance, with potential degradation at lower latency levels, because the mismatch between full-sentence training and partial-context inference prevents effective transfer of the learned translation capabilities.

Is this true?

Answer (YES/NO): NO